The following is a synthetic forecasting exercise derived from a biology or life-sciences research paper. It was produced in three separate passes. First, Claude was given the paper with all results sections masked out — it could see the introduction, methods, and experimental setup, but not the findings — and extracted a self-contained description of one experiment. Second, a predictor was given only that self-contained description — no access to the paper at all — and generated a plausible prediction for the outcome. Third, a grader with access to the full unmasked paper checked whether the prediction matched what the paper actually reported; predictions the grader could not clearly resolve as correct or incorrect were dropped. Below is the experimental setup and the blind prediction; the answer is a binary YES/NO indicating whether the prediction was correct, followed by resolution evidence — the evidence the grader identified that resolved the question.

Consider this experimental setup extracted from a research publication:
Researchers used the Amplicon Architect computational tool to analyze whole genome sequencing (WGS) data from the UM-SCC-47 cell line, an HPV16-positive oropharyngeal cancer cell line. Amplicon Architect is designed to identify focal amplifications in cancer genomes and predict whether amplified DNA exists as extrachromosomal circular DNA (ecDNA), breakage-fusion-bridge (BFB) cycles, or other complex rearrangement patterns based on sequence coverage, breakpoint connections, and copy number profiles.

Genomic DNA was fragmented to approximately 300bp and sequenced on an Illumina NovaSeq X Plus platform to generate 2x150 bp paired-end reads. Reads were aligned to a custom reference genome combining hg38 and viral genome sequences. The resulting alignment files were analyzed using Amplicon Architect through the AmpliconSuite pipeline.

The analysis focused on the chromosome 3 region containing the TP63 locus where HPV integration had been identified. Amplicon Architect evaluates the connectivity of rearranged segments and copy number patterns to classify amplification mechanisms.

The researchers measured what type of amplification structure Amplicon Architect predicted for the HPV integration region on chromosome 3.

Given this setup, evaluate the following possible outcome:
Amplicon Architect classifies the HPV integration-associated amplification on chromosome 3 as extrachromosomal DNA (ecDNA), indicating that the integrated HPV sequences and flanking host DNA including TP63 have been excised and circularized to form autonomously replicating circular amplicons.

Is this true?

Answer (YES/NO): NO